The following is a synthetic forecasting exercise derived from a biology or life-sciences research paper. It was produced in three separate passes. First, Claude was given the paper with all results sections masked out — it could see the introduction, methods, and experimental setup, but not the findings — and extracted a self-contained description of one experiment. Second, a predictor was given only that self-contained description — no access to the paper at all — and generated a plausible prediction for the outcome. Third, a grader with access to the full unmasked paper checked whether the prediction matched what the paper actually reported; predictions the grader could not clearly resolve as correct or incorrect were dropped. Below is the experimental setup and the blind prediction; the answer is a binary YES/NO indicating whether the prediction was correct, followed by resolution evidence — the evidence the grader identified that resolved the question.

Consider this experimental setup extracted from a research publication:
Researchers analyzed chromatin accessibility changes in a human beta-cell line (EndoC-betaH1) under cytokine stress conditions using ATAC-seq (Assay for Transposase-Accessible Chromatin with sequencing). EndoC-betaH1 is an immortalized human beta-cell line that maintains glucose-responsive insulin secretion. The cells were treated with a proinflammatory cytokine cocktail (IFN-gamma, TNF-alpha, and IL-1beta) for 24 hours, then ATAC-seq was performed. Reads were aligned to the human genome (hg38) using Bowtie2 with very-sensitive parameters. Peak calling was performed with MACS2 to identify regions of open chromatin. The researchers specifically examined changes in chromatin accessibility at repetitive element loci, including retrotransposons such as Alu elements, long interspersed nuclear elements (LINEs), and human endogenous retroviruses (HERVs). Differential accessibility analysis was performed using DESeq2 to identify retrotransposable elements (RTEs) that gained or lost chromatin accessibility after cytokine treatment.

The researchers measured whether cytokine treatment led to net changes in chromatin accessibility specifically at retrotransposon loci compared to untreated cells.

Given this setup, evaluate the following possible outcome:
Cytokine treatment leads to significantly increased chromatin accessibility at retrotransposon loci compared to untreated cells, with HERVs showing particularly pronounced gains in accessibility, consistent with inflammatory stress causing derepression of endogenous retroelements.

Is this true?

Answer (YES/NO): NO